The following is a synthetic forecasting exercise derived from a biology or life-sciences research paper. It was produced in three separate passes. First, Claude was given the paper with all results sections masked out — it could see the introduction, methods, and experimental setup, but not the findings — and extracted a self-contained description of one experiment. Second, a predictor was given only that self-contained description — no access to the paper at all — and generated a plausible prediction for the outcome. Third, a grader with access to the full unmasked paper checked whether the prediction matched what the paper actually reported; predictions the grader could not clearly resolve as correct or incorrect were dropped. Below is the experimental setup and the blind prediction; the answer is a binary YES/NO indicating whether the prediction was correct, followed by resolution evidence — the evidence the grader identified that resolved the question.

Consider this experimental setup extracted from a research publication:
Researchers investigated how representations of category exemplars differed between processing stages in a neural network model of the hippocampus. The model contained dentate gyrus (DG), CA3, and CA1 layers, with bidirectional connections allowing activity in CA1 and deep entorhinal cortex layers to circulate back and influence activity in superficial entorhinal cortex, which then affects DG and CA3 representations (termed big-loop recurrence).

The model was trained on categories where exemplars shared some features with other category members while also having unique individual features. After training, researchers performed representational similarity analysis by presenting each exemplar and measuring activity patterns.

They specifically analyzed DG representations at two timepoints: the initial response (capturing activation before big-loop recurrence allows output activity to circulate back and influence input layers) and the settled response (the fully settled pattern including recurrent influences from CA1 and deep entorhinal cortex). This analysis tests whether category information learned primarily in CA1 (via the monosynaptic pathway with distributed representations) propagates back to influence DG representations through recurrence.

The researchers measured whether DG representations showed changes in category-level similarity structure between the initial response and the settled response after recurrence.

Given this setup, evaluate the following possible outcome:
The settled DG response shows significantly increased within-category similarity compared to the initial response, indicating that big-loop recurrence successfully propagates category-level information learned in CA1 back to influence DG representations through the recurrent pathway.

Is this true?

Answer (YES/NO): YES